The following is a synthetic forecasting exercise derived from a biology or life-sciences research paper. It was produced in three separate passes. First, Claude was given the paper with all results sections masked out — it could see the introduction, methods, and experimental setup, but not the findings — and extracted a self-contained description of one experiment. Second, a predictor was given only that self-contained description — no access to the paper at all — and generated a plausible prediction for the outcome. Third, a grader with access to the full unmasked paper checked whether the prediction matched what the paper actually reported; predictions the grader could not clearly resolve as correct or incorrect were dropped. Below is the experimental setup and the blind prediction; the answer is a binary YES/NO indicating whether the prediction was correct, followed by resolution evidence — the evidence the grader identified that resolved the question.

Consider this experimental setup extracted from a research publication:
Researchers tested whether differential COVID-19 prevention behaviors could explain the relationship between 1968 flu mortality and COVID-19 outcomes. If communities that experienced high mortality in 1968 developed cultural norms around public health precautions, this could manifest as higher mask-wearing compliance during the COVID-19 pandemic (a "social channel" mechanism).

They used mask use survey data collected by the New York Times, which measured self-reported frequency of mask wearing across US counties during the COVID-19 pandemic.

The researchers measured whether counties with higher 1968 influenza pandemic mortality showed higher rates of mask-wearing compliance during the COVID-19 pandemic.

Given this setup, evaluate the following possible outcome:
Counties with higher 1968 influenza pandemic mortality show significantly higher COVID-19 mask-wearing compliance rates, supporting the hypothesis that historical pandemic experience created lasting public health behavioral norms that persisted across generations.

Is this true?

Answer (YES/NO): NO